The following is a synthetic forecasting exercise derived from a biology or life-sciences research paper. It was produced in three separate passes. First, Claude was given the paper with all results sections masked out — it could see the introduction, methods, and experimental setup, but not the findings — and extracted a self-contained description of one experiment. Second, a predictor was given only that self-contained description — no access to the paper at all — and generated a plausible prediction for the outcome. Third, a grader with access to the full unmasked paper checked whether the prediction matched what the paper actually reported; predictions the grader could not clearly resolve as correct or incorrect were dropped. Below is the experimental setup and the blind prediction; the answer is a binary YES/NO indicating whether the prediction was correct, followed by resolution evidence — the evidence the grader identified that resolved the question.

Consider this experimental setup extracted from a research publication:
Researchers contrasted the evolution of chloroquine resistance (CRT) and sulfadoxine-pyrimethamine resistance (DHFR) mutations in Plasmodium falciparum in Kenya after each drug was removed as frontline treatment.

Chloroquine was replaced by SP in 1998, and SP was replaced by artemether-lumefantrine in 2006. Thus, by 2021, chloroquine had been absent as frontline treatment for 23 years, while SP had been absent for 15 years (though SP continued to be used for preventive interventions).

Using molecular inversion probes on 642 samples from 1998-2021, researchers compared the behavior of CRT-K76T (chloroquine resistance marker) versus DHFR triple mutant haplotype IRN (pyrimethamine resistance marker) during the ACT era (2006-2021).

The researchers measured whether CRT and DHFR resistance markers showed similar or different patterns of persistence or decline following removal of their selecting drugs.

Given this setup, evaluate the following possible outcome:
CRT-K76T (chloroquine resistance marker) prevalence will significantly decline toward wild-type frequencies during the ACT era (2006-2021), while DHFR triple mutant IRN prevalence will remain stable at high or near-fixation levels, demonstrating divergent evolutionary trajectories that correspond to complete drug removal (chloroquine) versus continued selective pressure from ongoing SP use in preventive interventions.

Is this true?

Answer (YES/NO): YES